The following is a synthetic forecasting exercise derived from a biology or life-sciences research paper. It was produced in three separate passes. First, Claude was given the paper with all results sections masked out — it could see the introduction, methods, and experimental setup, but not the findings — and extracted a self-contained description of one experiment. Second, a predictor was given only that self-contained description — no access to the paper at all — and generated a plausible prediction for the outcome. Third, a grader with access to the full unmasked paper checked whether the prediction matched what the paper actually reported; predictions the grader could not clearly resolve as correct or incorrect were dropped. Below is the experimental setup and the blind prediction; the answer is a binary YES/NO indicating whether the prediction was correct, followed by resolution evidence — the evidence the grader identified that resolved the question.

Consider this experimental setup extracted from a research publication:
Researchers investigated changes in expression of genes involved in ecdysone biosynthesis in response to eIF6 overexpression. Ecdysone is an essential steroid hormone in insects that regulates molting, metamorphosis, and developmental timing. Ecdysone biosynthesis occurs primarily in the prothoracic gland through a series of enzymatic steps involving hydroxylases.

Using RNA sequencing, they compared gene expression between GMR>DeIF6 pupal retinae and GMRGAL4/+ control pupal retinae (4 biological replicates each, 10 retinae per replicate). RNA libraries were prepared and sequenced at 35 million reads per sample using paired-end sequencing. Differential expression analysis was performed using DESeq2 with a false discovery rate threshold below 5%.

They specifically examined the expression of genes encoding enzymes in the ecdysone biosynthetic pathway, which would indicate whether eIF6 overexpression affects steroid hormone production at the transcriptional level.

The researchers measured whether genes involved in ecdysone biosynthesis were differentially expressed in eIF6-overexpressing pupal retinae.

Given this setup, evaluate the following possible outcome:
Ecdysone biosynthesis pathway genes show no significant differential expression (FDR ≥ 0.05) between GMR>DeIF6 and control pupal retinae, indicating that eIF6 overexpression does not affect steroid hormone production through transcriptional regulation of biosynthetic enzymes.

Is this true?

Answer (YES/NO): NO